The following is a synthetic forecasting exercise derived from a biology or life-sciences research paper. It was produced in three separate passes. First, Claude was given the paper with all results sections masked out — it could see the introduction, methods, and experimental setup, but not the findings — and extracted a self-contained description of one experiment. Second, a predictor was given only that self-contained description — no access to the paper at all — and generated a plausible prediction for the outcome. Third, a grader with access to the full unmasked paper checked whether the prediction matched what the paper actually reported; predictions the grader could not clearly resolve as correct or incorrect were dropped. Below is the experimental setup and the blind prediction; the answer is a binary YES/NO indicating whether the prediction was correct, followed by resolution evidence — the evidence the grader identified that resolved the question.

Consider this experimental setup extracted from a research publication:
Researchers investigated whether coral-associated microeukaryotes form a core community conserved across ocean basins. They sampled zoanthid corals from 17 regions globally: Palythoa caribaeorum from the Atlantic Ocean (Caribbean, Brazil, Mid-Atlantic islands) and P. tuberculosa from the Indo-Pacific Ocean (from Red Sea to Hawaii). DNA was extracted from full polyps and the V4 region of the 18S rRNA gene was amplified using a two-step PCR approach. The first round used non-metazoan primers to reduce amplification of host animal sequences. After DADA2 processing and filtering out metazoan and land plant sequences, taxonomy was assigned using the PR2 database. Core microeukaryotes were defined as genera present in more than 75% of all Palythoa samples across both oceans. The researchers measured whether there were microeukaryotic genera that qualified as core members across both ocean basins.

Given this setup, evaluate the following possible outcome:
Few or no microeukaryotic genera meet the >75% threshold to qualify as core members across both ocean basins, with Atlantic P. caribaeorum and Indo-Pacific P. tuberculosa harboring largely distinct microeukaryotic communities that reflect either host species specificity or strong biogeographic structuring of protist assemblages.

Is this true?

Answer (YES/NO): YES